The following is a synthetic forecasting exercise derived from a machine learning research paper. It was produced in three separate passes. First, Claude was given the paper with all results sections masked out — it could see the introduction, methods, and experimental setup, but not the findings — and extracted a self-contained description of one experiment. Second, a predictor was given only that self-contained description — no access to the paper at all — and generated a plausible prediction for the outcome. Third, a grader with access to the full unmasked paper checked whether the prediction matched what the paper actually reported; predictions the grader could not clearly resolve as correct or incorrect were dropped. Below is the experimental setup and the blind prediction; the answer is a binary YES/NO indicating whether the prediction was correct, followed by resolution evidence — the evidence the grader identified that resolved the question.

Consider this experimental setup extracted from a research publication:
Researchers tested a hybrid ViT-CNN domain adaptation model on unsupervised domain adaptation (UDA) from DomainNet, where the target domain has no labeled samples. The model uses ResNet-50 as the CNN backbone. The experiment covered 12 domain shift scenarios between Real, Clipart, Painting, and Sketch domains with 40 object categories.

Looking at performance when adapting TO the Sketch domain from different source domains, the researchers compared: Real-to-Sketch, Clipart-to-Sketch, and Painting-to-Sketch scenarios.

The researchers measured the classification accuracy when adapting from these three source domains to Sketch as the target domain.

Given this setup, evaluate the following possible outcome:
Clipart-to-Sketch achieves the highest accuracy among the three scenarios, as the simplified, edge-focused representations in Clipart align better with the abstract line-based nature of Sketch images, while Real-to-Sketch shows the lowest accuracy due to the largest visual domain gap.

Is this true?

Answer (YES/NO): NO